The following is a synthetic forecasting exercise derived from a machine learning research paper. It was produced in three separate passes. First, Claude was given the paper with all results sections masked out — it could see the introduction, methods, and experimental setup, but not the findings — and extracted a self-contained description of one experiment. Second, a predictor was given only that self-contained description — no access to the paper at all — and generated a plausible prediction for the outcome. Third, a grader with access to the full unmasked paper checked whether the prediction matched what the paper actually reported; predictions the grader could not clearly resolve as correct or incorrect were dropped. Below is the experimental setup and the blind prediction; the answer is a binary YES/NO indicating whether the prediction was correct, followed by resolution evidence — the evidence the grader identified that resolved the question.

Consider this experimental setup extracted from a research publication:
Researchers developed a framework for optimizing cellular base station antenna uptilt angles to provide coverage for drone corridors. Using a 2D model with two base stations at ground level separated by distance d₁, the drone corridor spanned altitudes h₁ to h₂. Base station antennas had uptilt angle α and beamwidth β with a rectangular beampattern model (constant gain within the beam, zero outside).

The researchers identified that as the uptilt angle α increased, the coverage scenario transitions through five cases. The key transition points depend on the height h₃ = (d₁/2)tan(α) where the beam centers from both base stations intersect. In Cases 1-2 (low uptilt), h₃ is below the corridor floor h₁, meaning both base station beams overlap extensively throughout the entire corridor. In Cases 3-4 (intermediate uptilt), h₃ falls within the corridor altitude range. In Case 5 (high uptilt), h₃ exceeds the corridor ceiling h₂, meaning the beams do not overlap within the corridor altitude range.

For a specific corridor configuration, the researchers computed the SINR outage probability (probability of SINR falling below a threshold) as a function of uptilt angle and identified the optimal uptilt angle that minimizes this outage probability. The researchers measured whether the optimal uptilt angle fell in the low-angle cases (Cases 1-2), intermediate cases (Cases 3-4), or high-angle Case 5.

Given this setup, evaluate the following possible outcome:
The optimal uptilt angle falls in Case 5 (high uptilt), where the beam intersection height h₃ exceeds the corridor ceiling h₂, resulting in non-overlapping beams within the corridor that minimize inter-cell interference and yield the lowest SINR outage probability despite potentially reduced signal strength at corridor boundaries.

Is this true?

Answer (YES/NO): NO